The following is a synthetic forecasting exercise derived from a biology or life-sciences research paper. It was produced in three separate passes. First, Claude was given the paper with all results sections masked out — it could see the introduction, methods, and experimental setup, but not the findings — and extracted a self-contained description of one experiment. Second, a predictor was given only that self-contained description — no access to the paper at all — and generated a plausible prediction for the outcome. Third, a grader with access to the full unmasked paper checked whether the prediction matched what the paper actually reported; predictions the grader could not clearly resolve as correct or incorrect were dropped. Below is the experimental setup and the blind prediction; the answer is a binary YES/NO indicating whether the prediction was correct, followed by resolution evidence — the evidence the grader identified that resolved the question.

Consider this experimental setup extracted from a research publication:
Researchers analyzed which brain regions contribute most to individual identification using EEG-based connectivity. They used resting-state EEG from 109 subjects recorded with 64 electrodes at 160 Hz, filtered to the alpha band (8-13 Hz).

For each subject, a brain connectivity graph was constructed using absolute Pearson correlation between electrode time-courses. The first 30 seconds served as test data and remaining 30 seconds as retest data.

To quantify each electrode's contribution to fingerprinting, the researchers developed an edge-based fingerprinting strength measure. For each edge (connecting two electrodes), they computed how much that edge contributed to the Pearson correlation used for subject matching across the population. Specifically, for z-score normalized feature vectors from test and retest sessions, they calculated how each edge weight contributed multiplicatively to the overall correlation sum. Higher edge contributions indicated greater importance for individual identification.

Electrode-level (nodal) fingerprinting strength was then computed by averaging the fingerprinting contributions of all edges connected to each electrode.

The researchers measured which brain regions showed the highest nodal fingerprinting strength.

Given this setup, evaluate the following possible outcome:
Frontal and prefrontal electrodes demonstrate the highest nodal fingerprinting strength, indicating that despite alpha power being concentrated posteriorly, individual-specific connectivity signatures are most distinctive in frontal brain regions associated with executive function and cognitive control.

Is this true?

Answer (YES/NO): YES